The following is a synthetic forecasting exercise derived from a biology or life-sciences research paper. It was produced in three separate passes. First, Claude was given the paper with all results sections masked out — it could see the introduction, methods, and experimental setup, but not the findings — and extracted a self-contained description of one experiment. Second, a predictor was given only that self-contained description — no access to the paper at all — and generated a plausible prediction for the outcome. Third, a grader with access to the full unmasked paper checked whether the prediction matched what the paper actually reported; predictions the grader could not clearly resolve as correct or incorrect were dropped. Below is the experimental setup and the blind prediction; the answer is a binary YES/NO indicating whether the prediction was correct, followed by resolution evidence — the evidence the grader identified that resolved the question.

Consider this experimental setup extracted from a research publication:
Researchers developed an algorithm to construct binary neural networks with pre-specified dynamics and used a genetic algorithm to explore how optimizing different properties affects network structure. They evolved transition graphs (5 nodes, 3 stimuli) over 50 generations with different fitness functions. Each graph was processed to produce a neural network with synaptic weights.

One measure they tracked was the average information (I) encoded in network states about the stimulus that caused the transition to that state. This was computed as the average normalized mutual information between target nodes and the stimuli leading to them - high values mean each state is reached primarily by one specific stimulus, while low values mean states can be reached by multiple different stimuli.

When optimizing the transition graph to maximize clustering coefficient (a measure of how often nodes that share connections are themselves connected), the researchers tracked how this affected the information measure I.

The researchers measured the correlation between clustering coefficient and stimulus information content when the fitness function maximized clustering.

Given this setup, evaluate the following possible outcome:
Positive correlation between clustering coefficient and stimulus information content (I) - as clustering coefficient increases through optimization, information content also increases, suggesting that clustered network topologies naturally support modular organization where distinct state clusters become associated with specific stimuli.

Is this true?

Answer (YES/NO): NO